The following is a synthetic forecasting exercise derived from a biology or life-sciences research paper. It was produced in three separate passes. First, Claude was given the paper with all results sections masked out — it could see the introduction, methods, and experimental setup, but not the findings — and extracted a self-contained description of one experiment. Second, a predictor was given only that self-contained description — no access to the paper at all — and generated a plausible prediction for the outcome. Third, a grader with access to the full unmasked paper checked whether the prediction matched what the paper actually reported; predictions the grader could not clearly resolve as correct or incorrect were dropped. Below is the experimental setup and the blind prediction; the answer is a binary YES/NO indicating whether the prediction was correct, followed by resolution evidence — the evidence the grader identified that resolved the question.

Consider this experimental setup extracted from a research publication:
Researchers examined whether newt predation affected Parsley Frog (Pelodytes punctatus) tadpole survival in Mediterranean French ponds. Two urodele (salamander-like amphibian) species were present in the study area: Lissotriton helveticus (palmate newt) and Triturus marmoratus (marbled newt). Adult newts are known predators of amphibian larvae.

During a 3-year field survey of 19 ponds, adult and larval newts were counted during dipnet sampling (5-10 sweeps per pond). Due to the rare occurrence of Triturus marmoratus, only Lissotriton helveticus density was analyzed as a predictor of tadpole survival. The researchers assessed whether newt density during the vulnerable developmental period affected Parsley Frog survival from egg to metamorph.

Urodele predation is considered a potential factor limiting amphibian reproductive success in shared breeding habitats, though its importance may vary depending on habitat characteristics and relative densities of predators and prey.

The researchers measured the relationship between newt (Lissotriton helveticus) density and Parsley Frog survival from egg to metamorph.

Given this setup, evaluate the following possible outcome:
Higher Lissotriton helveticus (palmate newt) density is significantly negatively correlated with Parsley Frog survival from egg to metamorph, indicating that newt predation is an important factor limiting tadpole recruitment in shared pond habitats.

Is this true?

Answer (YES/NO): NO